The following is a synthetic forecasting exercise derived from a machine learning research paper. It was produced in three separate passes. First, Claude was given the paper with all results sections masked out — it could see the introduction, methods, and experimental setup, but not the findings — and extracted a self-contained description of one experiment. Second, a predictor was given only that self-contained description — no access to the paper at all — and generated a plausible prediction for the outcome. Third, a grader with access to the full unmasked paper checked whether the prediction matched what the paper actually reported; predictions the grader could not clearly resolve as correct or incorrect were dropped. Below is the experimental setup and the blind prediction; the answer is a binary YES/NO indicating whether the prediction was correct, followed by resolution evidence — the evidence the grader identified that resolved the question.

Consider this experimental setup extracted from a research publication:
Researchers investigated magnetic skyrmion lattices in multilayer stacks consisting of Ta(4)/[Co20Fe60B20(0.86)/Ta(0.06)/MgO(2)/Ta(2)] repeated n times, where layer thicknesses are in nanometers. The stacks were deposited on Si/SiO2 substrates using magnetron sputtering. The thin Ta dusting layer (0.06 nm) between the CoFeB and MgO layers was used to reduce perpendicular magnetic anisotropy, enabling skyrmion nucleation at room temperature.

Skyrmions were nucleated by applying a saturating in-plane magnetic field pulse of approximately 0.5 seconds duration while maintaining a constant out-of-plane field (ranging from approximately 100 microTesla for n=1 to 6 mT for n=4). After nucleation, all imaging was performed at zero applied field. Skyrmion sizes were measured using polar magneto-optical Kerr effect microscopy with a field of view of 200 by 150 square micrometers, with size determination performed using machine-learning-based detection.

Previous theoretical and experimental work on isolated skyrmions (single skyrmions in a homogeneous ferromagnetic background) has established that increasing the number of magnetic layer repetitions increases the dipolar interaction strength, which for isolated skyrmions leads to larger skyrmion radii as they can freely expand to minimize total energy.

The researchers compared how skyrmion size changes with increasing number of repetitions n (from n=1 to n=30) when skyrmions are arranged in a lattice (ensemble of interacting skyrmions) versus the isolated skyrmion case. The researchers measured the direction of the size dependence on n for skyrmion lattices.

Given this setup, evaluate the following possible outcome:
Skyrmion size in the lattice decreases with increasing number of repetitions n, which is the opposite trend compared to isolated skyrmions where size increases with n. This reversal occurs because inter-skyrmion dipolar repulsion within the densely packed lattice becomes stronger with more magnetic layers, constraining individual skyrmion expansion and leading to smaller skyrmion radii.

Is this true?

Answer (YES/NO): YES